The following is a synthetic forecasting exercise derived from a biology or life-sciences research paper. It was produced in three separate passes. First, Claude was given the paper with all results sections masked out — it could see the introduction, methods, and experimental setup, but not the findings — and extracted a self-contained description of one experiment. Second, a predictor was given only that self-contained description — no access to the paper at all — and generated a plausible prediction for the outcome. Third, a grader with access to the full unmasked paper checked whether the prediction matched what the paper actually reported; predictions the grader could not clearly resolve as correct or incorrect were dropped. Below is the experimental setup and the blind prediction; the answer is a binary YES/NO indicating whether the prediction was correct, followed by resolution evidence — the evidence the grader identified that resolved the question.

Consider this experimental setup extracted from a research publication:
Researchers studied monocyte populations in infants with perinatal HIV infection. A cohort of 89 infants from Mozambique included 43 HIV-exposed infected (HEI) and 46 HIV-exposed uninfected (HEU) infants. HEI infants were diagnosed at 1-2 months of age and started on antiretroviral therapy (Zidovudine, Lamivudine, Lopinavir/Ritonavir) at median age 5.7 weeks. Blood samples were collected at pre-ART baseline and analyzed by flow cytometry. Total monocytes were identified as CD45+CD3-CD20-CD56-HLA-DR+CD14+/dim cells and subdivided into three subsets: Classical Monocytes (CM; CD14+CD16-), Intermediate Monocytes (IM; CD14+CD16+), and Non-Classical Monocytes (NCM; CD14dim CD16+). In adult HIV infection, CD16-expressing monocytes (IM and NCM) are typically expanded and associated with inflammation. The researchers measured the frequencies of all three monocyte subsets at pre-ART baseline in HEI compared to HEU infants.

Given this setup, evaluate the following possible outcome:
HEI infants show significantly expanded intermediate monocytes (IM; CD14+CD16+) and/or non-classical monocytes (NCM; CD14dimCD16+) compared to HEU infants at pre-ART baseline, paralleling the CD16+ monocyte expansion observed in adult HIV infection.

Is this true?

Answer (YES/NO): NO